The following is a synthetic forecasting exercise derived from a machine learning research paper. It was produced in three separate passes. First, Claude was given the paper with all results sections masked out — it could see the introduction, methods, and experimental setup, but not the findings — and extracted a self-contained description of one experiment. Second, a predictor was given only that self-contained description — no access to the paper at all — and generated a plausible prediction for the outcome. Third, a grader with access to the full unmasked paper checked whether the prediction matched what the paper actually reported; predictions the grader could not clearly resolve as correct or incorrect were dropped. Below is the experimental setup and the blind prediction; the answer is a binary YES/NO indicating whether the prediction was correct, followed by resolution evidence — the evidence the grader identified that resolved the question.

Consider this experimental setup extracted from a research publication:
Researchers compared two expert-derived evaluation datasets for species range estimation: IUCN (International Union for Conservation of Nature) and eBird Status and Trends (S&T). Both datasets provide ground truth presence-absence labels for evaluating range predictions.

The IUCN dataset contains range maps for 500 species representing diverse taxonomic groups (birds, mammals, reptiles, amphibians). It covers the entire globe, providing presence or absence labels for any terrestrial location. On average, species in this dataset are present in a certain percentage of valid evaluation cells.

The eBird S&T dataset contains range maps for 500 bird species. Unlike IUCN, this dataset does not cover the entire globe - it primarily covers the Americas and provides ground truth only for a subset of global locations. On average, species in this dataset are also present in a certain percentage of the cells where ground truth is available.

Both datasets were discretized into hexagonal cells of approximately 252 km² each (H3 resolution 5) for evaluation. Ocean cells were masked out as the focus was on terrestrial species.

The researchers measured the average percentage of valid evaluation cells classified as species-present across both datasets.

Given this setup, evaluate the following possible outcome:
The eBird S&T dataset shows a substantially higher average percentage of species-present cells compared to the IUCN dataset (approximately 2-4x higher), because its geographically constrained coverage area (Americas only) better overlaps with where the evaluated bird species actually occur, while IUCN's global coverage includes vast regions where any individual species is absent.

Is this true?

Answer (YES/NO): NO